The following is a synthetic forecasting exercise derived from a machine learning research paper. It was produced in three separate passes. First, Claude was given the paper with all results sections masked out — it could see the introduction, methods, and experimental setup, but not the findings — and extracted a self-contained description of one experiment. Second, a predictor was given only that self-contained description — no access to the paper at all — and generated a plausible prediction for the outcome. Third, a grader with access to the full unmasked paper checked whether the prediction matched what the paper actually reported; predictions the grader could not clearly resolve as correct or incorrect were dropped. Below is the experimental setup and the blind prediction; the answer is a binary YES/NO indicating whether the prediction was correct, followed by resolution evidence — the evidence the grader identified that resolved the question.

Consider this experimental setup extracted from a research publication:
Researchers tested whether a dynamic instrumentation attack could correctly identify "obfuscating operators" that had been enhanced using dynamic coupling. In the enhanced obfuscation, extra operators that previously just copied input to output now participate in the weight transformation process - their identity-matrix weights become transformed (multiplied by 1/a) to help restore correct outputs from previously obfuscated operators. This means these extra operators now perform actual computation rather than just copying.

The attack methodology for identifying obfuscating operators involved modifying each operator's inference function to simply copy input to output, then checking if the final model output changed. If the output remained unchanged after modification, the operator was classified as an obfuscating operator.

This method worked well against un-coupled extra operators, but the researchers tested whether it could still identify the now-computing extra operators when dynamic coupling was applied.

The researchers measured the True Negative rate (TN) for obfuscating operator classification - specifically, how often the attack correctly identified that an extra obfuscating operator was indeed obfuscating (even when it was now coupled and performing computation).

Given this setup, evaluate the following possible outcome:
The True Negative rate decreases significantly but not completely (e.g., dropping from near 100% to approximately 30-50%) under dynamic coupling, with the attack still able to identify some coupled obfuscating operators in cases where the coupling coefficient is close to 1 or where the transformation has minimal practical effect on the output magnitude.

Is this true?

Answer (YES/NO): NO